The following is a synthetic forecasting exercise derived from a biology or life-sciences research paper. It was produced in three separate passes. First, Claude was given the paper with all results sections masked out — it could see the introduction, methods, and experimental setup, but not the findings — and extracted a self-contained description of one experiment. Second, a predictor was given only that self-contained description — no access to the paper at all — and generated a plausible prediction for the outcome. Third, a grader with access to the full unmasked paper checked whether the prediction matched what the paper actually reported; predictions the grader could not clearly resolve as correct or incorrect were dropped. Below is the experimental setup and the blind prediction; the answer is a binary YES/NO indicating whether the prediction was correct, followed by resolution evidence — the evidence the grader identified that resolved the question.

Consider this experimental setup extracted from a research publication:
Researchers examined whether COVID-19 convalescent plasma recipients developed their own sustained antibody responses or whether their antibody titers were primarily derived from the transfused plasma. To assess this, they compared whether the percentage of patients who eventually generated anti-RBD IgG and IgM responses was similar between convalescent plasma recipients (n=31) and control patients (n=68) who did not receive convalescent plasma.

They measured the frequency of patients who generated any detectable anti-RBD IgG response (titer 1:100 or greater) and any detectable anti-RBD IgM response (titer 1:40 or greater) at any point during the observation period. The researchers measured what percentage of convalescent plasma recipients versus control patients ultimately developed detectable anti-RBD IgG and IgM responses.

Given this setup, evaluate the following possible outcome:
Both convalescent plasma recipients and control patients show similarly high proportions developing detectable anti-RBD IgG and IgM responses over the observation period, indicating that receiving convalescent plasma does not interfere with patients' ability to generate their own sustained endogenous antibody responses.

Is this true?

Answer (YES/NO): YES